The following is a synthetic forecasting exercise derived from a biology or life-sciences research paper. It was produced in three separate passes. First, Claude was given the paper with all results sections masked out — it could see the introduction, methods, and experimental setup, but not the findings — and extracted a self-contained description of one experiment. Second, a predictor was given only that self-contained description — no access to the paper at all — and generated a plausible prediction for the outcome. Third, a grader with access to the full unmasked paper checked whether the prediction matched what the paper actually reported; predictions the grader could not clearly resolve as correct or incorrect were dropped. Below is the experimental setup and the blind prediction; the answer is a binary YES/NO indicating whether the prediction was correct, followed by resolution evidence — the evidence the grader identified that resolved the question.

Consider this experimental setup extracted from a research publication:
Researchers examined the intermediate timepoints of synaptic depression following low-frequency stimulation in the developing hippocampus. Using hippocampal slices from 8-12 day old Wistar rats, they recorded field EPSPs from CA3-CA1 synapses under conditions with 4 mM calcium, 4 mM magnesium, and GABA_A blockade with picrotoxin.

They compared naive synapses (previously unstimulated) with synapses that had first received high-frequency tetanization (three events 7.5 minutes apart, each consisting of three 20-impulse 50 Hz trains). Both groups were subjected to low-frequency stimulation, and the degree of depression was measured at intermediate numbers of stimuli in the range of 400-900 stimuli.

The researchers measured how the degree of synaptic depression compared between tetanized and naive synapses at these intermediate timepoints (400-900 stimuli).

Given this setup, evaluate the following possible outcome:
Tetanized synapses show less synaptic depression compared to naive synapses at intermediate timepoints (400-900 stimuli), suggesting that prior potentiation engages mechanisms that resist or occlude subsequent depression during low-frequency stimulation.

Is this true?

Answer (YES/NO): YES